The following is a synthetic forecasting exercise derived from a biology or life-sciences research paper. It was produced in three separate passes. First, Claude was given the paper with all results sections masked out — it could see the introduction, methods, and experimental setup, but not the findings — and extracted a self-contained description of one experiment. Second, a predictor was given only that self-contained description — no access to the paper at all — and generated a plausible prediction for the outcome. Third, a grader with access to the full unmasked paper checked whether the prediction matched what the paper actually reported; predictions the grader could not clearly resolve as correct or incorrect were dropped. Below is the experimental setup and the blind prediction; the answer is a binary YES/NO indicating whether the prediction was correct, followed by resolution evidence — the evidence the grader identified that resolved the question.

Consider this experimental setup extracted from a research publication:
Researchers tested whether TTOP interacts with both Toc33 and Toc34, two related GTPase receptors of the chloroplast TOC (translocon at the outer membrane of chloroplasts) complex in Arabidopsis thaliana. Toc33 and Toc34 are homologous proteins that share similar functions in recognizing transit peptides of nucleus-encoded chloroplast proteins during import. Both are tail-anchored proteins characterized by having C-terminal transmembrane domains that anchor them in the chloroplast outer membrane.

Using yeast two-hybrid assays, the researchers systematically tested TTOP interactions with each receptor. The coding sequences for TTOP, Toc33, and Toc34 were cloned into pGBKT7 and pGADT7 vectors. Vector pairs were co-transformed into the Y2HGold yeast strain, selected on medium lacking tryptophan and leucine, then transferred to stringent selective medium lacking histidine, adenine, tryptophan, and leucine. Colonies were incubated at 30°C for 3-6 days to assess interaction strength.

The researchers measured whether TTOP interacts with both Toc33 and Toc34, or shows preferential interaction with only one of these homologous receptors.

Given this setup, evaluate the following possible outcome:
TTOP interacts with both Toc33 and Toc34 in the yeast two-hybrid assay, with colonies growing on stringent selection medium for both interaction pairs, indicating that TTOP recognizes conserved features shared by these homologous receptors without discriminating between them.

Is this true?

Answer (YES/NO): NO